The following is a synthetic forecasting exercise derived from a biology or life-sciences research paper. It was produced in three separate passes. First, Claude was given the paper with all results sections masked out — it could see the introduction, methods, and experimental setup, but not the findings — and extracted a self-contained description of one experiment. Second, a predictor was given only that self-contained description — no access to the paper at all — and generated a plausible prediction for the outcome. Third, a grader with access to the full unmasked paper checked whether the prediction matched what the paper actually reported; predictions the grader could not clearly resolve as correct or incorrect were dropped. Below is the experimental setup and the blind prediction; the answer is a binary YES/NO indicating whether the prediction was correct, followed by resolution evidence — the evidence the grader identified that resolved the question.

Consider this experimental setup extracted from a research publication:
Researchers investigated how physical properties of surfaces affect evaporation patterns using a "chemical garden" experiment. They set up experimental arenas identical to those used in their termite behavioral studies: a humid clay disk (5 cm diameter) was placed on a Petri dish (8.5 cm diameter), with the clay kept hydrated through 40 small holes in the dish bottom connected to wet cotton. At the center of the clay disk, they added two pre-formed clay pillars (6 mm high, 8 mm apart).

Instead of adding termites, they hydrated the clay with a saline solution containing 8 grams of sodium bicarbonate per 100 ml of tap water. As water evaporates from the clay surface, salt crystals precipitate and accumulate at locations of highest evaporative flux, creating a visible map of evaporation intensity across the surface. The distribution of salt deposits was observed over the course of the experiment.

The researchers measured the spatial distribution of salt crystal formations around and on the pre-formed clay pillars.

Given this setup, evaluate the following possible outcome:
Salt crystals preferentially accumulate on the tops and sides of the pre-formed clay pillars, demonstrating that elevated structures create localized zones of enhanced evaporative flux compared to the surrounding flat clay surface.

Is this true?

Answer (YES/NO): NO